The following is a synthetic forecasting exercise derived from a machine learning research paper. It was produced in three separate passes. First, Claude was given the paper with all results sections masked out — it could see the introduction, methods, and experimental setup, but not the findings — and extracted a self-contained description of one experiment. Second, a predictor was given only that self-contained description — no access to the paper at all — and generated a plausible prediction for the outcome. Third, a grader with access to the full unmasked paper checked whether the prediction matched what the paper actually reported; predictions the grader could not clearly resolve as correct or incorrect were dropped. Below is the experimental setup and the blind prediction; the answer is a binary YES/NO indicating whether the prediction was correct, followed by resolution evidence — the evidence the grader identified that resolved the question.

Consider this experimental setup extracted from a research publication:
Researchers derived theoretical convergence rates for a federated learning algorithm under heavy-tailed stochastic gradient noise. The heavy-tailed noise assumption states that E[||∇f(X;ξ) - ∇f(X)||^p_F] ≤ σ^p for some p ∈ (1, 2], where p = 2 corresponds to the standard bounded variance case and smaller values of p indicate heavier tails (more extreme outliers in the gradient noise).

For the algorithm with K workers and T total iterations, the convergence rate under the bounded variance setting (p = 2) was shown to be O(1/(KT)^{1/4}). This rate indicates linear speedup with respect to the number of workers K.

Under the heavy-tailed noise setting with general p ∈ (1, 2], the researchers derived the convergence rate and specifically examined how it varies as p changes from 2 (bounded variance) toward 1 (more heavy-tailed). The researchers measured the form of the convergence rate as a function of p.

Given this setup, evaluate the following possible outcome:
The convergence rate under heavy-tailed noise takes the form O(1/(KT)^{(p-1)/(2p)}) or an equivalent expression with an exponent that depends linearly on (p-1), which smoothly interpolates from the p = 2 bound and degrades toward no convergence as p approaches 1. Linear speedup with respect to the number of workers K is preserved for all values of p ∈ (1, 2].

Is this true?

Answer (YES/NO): YES